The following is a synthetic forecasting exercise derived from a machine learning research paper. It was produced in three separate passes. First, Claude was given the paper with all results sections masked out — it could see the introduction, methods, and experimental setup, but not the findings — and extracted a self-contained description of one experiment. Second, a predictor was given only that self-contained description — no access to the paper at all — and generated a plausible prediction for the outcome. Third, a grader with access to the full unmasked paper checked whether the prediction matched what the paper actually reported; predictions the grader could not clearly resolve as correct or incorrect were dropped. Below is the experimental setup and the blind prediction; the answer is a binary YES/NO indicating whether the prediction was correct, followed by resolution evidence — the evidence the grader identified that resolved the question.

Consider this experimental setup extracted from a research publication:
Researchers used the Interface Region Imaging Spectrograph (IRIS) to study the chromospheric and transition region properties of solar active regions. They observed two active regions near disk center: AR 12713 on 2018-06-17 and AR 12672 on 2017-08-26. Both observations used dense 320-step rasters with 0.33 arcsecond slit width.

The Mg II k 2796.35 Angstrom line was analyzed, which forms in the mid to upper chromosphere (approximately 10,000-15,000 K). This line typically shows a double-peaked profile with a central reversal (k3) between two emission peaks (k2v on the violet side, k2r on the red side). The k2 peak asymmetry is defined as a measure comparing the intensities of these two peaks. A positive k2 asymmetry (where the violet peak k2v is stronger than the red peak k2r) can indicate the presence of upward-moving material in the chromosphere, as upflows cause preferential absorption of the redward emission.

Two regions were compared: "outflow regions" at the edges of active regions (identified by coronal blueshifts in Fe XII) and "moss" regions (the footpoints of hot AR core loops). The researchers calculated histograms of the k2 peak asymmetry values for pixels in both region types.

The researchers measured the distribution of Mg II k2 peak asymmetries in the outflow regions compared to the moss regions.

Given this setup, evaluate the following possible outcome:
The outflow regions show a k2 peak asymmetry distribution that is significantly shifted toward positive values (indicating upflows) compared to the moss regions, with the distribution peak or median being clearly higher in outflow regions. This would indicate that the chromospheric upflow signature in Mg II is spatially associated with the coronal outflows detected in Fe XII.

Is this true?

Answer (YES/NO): YES